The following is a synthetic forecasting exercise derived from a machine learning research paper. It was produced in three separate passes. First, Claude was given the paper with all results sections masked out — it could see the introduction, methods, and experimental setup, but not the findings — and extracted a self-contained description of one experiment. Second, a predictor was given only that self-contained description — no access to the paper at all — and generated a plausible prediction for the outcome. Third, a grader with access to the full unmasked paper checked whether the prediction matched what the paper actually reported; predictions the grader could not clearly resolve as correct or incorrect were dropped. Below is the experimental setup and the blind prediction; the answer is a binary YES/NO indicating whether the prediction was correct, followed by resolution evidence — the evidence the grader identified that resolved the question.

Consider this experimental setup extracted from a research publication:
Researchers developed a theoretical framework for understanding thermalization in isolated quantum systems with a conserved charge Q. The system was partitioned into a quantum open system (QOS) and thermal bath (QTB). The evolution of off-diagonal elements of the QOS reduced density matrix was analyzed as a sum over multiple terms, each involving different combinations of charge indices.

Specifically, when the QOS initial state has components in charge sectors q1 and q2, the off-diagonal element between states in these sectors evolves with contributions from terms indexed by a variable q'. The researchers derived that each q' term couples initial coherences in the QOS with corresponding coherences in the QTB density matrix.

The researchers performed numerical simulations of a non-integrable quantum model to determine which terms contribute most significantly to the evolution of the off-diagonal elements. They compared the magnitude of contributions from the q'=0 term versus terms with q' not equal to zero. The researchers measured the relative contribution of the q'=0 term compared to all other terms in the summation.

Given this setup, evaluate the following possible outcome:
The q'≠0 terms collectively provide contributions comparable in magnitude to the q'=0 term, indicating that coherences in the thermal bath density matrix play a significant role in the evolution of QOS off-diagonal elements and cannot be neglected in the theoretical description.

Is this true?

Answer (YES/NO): NO